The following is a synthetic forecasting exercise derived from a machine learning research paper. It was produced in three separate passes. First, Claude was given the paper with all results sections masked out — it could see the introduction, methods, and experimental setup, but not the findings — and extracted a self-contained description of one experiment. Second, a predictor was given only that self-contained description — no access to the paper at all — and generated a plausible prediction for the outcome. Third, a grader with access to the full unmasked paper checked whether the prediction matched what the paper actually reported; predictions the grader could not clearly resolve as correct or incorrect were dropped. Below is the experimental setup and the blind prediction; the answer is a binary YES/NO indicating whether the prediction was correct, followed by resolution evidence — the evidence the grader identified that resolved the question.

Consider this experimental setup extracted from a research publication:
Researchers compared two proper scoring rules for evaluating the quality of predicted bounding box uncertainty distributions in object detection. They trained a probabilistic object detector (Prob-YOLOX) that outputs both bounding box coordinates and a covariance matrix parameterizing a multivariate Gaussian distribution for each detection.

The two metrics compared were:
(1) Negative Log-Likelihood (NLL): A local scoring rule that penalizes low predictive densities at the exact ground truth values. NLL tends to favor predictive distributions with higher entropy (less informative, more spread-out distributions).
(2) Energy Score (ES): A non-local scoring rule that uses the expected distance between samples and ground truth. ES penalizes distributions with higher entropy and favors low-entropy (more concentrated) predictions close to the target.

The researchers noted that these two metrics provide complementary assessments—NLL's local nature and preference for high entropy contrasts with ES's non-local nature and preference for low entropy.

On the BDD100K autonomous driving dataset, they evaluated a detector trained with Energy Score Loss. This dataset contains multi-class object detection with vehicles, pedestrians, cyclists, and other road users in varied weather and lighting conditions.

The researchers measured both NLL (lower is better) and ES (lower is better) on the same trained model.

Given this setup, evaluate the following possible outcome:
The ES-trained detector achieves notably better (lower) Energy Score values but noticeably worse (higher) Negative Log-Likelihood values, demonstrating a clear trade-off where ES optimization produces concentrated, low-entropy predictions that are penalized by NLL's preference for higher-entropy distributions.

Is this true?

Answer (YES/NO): YES